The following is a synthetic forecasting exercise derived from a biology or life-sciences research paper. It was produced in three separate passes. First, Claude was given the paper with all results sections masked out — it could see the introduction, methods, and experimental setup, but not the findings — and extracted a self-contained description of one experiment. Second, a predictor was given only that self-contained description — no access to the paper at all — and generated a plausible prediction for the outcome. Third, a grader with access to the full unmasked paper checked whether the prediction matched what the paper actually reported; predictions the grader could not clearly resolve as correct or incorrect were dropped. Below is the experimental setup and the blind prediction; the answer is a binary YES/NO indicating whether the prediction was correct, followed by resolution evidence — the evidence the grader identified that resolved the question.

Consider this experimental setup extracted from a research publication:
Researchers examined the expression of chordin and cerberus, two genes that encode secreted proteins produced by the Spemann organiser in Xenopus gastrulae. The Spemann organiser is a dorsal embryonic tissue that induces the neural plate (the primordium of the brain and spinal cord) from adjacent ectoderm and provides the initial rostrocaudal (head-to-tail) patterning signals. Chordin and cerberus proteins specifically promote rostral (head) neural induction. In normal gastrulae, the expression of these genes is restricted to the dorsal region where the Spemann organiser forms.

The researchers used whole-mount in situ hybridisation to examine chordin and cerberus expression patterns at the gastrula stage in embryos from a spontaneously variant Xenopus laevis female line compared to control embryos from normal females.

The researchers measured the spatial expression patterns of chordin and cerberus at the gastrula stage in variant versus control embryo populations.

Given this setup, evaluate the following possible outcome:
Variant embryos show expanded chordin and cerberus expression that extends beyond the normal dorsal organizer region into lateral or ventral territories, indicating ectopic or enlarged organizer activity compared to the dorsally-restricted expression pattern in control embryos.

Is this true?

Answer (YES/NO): YES